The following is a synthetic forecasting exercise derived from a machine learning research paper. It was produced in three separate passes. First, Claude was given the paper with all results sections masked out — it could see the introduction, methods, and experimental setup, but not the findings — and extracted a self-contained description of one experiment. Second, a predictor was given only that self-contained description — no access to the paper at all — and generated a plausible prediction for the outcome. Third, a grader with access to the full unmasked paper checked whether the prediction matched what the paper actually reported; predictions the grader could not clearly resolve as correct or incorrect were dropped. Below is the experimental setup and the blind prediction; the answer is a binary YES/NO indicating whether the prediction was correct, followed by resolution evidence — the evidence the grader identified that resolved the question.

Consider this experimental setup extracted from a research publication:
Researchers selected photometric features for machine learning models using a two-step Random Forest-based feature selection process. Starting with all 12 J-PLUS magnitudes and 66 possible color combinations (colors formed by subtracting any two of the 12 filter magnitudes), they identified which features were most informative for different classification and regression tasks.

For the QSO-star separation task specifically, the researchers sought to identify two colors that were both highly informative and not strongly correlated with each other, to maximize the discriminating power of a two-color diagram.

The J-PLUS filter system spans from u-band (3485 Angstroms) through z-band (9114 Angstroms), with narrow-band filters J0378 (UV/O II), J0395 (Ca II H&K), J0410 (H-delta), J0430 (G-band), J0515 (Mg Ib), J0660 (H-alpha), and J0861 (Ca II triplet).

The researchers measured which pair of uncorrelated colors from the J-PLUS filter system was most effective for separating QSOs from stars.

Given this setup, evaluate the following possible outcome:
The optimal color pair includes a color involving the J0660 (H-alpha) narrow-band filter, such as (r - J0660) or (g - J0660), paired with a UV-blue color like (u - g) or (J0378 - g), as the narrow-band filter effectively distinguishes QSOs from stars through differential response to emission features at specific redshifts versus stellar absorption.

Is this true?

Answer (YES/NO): NO